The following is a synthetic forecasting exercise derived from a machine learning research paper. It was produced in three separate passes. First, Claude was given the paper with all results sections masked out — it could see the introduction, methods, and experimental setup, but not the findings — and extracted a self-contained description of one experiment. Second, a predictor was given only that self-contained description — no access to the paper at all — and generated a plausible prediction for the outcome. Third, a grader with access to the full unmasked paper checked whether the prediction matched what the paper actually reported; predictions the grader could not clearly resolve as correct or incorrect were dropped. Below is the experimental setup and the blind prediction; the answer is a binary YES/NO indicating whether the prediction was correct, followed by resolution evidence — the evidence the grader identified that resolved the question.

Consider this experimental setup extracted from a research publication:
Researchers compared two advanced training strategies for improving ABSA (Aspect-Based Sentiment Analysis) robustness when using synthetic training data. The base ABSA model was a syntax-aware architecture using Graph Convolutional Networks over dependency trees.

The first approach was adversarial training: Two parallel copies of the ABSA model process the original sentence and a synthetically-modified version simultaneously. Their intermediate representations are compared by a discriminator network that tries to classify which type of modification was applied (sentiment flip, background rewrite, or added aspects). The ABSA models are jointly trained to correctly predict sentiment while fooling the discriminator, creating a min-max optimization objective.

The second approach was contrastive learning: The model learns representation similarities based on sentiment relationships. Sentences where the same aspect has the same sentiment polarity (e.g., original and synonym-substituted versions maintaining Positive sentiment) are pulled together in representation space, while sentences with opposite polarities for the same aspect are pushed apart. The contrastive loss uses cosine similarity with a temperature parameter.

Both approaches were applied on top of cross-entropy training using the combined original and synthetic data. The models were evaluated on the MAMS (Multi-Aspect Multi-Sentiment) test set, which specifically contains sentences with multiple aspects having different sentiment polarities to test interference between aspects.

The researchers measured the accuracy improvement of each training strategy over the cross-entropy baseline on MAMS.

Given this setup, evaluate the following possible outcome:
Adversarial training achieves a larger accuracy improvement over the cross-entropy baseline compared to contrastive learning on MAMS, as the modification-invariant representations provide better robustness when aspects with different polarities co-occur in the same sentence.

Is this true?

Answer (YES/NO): NO